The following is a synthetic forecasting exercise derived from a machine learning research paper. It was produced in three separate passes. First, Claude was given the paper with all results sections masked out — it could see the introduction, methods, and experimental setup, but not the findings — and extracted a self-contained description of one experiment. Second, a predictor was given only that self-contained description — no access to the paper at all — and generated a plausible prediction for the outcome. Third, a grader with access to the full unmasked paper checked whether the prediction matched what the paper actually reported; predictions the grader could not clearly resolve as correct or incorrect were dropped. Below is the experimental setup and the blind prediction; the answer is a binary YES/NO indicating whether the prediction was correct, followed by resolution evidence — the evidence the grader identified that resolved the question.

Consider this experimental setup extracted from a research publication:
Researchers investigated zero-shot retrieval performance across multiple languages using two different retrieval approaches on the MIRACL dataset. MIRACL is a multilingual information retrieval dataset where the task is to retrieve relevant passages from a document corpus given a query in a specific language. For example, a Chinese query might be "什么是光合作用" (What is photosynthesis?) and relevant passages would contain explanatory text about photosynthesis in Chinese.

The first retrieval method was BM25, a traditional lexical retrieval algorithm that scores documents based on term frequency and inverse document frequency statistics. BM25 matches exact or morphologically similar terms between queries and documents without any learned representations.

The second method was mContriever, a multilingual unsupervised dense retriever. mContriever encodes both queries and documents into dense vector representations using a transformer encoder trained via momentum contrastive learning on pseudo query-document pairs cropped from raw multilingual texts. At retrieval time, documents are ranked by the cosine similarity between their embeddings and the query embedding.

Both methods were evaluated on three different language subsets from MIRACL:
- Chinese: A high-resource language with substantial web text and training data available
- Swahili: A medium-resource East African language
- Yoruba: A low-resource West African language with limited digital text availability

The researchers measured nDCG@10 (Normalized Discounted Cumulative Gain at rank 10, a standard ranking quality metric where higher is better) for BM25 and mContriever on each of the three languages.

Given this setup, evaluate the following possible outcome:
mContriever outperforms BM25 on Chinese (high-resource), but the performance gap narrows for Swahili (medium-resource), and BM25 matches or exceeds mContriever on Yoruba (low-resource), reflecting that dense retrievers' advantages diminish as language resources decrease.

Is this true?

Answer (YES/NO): NO